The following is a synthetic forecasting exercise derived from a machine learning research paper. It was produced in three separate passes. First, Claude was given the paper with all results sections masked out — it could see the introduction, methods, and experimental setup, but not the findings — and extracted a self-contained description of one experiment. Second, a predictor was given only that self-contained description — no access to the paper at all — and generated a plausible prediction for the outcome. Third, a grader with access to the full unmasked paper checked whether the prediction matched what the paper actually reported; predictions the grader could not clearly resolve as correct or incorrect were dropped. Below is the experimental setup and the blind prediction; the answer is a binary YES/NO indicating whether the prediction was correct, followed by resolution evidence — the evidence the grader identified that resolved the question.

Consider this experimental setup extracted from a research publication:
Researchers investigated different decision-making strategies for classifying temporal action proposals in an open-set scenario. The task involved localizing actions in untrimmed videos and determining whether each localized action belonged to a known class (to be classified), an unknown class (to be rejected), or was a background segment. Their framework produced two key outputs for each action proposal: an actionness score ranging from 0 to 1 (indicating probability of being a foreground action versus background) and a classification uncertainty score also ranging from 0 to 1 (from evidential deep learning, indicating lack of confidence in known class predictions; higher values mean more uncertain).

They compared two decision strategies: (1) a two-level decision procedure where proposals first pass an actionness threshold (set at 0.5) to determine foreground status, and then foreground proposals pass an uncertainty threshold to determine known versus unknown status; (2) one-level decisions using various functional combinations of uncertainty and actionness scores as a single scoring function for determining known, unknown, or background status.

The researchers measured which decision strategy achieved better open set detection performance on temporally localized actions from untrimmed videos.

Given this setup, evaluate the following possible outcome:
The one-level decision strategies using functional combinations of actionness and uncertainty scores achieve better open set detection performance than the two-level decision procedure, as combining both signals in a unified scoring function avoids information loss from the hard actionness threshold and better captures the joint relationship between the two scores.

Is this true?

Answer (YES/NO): NO